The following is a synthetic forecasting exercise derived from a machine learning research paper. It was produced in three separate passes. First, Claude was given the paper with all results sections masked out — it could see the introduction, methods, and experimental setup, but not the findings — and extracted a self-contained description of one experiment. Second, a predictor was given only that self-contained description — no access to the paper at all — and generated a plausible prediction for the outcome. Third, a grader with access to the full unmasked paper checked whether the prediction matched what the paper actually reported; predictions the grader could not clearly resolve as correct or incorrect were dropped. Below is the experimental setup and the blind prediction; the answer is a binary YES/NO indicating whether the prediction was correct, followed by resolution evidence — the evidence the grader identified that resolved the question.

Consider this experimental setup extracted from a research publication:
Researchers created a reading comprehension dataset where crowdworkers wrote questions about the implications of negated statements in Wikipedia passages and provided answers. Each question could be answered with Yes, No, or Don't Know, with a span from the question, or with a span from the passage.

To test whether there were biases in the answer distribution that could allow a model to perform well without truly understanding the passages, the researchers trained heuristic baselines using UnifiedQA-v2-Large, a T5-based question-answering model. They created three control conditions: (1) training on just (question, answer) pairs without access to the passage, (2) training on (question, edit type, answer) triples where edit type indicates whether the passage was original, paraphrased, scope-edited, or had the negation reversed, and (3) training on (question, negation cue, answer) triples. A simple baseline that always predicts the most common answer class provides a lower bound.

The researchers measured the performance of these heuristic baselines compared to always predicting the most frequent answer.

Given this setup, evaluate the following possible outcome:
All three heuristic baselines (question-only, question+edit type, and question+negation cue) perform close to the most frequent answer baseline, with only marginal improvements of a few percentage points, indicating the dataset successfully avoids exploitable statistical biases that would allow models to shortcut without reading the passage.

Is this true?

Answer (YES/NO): YES